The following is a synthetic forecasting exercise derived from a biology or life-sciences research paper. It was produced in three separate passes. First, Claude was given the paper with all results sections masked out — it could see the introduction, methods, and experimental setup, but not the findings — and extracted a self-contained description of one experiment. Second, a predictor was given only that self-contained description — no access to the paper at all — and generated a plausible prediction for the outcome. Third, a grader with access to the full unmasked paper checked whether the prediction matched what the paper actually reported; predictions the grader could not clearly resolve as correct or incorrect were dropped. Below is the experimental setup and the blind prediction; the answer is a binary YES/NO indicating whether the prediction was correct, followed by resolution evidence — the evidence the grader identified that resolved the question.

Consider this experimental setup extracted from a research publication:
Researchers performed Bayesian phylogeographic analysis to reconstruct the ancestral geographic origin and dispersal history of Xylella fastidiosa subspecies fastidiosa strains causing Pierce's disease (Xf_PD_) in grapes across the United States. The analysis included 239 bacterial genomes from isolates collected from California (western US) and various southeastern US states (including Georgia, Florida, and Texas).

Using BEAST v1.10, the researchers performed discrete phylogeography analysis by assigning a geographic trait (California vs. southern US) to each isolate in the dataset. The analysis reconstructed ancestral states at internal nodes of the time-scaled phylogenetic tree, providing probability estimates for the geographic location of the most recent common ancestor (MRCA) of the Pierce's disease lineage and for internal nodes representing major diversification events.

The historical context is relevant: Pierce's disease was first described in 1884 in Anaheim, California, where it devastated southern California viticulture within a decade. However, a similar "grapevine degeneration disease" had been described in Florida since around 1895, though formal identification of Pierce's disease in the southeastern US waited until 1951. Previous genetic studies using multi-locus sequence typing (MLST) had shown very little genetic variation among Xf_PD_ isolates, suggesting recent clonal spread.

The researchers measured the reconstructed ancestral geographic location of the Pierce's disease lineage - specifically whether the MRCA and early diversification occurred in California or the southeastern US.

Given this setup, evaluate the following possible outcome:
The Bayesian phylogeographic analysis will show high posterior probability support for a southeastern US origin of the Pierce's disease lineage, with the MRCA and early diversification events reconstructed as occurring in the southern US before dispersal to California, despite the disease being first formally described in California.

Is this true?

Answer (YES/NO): NO